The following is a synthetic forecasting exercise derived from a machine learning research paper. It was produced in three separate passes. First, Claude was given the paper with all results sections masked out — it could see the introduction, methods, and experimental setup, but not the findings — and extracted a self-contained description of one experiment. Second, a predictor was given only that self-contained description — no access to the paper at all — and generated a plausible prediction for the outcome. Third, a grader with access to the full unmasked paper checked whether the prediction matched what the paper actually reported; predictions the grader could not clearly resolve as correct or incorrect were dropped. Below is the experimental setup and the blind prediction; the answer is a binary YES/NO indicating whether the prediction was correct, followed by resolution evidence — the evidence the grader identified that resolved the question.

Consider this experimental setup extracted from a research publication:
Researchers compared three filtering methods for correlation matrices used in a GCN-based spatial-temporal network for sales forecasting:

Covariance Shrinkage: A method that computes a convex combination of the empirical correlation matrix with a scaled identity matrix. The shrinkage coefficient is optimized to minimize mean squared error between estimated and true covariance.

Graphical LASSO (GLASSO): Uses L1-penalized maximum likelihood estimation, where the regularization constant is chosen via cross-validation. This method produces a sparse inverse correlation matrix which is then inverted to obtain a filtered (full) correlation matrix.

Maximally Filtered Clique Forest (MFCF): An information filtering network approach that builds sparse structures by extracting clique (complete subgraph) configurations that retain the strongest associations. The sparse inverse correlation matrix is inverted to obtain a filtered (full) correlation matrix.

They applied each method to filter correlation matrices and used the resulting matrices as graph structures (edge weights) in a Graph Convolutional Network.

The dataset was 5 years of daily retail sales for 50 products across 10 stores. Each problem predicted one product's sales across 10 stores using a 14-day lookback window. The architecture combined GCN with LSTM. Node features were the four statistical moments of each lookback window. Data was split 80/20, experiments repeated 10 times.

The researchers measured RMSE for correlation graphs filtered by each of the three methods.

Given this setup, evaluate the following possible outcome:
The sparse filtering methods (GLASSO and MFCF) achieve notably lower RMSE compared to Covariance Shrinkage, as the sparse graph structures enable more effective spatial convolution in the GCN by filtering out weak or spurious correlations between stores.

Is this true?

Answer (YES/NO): NO